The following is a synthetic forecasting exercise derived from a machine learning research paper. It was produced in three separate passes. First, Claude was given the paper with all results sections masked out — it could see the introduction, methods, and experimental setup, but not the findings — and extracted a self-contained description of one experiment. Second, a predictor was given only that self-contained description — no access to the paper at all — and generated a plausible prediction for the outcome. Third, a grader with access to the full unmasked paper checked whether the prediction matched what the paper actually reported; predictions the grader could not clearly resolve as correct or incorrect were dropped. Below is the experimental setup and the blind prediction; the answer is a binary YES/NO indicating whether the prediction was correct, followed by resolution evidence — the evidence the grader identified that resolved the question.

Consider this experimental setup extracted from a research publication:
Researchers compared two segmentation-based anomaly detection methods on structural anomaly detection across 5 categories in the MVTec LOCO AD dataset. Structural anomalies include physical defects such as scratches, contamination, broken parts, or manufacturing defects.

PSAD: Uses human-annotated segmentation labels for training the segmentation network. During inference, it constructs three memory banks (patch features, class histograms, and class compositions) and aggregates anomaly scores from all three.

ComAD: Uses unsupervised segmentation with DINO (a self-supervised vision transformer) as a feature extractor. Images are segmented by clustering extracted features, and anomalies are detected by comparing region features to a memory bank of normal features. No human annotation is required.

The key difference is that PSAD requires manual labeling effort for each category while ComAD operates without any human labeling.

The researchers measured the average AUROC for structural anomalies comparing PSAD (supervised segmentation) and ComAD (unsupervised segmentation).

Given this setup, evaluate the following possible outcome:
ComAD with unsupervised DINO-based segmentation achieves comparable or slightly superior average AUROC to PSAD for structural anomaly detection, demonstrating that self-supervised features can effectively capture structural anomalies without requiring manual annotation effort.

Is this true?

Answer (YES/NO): NO